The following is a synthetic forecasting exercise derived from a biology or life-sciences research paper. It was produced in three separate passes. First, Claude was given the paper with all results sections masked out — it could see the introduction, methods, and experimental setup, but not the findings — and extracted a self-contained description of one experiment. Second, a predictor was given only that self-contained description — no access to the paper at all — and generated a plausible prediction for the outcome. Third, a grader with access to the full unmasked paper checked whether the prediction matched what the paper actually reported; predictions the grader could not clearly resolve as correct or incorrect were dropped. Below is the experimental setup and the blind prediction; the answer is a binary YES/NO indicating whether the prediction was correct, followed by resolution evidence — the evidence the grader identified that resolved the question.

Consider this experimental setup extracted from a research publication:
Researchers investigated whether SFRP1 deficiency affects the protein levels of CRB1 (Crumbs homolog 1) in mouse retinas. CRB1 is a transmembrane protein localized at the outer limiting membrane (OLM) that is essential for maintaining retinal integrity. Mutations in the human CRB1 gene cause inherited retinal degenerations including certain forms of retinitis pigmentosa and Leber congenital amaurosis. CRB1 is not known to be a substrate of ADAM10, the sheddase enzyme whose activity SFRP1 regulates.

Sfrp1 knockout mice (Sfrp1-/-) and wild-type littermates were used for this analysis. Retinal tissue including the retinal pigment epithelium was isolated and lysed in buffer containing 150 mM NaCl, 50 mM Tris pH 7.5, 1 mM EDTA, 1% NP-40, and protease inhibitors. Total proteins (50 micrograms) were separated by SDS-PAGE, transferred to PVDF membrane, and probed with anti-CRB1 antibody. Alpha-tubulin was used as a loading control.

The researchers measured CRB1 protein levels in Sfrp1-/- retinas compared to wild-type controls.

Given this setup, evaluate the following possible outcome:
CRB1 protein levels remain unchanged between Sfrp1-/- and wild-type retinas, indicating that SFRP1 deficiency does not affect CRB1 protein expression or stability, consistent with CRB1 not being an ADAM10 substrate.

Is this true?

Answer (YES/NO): YES